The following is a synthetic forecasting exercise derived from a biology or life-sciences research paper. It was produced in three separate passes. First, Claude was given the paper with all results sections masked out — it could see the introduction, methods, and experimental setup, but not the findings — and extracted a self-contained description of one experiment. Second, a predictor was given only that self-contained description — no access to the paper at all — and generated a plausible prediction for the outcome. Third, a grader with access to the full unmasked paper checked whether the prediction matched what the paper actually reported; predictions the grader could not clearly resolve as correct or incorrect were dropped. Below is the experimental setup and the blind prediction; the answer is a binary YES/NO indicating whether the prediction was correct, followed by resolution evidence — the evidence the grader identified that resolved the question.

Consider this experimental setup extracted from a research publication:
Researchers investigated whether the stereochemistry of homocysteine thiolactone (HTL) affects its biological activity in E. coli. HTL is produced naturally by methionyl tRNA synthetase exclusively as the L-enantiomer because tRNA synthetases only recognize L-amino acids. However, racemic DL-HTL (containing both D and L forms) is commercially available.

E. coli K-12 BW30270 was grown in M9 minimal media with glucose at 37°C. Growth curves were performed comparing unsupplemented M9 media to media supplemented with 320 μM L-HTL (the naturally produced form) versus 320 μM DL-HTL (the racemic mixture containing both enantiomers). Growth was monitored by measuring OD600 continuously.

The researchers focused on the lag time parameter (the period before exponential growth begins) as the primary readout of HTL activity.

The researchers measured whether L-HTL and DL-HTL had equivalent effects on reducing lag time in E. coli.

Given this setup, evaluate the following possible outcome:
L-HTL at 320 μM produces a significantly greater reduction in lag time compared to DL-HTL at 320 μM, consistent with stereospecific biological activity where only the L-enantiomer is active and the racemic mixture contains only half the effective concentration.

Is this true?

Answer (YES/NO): YES